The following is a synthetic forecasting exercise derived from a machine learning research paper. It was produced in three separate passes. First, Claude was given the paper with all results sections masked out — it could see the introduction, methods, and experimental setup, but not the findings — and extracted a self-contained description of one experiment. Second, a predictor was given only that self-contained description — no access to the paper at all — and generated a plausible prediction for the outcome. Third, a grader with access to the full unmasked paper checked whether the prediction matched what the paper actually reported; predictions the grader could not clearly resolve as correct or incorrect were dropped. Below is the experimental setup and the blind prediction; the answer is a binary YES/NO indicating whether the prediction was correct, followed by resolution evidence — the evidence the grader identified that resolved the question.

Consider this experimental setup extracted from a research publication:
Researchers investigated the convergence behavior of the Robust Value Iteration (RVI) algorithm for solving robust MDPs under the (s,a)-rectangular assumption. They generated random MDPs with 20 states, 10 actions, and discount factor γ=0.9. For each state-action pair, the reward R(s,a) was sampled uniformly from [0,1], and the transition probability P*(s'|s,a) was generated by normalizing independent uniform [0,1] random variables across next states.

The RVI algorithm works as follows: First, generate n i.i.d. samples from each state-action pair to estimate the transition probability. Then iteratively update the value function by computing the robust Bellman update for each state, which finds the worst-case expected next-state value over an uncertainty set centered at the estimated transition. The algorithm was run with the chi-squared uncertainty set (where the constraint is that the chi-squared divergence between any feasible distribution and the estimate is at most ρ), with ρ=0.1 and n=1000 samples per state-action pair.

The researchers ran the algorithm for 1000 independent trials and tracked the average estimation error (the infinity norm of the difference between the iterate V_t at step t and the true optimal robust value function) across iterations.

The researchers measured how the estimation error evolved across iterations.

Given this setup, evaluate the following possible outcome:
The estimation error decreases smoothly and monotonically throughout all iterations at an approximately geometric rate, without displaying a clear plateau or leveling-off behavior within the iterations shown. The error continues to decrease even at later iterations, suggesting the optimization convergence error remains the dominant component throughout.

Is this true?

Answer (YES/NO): NO